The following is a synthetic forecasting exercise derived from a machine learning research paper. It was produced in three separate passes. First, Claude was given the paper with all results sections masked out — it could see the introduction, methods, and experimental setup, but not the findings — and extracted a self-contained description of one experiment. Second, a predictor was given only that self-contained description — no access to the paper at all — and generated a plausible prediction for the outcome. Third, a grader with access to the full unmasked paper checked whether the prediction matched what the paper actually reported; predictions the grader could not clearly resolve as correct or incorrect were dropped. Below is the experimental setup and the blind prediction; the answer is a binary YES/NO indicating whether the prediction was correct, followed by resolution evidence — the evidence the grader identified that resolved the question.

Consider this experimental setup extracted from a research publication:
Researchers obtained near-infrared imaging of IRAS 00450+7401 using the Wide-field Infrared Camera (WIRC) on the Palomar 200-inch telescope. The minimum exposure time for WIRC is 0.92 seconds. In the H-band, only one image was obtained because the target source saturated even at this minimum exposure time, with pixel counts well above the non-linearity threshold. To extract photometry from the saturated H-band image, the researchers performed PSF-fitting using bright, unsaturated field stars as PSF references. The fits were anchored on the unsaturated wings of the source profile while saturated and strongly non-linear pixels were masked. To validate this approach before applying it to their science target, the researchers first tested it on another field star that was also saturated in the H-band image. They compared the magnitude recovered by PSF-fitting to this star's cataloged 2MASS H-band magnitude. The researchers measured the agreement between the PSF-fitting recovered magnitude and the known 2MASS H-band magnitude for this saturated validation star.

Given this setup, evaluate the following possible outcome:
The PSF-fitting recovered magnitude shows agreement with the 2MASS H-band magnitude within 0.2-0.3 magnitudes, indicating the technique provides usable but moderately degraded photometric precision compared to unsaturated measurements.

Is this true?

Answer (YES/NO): NO